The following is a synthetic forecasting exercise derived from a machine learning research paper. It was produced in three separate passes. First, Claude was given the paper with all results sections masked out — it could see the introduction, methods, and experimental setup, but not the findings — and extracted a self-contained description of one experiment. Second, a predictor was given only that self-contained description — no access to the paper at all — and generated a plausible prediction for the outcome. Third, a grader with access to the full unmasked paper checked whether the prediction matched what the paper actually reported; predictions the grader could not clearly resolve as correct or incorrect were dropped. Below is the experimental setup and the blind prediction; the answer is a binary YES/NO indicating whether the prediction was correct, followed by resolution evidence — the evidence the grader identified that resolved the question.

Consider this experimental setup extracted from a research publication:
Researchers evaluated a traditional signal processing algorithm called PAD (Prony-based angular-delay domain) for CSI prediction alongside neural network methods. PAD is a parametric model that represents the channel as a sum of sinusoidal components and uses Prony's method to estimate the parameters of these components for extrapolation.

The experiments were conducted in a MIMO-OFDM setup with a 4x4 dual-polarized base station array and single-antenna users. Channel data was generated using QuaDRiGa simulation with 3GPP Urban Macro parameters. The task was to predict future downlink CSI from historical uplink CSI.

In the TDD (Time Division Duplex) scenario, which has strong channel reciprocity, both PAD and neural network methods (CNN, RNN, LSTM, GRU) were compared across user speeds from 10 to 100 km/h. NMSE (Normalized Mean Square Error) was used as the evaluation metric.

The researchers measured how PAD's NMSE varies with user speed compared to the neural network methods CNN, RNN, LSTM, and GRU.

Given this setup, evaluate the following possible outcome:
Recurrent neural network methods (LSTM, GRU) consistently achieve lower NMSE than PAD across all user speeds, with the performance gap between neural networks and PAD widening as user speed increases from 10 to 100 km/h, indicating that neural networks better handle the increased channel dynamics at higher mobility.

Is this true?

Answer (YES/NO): NO